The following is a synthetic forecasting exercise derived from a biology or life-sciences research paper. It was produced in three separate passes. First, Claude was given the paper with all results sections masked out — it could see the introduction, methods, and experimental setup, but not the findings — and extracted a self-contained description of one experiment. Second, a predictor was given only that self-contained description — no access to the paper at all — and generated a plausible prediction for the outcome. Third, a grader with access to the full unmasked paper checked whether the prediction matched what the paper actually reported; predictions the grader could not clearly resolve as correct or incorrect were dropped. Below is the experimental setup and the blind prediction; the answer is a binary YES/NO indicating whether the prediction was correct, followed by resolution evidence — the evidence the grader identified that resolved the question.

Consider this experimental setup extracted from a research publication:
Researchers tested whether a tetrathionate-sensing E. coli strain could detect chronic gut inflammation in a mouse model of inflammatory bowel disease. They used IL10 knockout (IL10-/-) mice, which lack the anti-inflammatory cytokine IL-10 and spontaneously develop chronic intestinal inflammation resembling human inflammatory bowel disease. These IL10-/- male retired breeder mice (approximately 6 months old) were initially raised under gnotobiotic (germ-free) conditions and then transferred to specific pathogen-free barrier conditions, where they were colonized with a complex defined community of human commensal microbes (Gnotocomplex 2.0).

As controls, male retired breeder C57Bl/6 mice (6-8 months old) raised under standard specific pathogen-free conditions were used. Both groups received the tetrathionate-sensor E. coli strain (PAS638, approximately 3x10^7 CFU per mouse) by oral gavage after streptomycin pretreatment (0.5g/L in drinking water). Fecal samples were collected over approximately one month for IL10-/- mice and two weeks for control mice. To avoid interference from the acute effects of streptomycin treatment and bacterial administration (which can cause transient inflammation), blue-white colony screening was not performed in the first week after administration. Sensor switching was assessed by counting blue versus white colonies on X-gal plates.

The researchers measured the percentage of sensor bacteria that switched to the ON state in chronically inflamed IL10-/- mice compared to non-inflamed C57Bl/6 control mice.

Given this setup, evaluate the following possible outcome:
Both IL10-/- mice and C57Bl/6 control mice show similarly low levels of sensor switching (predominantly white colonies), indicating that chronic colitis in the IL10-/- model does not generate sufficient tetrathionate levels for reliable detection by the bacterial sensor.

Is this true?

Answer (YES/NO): NO